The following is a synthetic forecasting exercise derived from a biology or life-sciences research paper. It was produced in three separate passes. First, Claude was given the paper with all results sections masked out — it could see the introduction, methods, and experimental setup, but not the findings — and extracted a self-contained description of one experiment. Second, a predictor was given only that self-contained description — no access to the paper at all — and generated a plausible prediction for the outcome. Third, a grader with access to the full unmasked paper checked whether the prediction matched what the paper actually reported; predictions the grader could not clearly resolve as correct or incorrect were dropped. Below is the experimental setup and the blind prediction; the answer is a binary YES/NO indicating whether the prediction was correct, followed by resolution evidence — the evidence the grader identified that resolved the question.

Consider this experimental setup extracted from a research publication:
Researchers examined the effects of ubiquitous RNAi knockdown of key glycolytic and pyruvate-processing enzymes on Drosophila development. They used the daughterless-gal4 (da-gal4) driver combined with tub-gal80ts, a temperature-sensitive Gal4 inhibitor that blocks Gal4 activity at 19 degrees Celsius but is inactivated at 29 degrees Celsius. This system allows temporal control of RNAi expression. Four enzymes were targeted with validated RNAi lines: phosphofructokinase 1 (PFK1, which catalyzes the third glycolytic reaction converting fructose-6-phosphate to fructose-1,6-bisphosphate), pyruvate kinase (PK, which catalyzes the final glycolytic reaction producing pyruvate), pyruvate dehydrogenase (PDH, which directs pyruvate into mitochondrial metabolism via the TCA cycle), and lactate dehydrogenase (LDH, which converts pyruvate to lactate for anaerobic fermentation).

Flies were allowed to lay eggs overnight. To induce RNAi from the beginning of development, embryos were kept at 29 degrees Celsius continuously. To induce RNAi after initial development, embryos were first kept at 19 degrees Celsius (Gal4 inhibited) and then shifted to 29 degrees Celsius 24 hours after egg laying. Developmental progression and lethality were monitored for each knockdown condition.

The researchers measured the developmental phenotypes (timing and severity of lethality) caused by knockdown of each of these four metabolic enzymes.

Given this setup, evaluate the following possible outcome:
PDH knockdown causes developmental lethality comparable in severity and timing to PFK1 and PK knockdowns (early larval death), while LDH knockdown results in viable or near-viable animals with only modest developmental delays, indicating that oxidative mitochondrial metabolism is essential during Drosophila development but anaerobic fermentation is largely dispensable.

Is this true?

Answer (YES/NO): NO